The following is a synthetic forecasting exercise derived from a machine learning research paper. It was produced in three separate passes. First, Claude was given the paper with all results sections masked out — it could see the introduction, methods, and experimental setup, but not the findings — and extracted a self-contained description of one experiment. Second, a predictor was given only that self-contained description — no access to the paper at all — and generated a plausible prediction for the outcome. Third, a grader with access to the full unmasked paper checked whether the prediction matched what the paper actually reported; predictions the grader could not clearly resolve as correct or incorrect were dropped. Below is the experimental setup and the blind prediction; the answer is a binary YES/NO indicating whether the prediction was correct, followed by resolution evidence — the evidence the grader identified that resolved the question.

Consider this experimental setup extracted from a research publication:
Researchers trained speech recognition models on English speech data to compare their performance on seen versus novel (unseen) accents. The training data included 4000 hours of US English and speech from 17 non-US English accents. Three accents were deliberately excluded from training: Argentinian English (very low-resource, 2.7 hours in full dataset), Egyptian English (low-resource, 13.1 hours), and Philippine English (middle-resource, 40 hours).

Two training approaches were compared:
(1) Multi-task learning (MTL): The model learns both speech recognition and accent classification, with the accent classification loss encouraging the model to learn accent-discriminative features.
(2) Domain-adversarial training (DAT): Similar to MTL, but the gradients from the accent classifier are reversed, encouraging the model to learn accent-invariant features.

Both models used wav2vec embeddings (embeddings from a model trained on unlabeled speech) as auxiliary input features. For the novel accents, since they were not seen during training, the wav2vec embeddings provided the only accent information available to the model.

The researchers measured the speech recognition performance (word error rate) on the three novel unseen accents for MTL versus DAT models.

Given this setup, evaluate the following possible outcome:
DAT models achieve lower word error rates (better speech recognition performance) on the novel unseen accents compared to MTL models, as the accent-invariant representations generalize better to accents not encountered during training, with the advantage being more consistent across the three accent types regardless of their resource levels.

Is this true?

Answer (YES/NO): NO